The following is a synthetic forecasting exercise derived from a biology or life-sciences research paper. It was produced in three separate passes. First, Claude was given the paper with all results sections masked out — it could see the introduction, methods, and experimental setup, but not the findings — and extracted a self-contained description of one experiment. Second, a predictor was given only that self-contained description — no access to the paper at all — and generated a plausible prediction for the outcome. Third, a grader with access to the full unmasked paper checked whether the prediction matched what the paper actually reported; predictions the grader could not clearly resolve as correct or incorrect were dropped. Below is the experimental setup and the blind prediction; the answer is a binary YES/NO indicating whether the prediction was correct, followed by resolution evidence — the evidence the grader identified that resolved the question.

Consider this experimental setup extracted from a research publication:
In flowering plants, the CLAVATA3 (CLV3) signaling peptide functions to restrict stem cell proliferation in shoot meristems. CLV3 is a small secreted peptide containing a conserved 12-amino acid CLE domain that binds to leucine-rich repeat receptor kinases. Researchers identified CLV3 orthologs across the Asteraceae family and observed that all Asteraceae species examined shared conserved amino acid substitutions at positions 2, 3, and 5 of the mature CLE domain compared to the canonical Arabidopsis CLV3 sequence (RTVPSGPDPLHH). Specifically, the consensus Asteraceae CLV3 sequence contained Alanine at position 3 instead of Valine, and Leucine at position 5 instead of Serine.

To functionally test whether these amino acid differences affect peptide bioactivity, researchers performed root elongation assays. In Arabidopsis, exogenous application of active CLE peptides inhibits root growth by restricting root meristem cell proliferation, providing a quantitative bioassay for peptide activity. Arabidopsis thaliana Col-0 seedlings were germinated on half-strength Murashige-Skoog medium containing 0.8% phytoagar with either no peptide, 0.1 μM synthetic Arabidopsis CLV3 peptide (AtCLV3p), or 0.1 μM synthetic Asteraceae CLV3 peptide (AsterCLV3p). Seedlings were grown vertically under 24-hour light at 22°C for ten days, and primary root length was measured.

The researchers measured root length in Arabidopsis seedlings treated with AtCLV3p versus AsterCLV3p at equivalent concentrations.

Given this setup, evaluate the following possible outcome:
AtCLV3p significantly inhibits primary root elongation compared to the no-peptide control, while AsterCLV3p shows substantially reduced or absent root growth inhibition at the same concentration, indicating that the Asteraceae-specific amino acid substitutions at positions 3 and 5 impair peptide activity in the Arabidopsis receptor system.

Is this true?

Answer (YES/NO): YES